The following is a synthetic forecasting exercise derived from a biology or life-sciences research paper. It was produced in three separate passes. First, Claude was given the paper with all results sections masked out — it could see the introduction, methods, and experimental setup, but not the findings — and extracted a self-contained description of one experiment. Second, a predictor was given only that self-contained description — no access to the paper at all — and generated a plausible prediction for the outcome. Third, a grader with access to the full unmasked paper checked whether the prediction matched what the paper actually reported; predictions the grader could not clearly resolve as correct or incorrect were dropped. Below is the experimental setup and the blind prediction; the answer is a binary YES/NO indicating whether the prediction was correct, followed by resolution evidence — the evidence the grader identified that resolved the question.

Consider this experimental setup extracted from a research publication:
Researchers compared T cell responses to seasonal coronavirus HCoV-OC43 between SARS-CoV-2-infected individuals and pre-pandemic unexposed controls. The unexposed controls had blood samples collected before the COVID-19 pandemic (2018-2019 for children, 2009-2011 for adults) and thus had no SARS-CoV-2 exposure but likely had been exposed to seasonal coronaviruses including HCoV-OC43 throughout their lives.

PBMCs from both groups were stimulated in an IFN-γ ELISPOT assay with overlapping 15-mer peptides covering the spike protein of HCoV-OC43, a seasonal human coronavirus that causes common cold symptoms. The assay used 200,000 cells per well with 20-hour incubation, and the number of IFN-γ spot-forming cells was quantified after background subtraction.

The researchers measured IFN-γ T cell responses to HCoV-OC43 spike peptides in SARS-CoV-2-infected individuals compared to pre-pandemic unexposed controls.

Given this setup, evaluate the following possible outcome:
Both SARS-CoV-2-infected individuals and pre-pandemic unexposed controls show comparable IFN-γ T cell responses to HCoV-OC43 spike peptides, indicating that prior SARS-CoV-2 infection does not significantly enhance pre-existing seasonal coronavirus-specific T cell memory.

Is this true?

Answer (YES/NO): NO